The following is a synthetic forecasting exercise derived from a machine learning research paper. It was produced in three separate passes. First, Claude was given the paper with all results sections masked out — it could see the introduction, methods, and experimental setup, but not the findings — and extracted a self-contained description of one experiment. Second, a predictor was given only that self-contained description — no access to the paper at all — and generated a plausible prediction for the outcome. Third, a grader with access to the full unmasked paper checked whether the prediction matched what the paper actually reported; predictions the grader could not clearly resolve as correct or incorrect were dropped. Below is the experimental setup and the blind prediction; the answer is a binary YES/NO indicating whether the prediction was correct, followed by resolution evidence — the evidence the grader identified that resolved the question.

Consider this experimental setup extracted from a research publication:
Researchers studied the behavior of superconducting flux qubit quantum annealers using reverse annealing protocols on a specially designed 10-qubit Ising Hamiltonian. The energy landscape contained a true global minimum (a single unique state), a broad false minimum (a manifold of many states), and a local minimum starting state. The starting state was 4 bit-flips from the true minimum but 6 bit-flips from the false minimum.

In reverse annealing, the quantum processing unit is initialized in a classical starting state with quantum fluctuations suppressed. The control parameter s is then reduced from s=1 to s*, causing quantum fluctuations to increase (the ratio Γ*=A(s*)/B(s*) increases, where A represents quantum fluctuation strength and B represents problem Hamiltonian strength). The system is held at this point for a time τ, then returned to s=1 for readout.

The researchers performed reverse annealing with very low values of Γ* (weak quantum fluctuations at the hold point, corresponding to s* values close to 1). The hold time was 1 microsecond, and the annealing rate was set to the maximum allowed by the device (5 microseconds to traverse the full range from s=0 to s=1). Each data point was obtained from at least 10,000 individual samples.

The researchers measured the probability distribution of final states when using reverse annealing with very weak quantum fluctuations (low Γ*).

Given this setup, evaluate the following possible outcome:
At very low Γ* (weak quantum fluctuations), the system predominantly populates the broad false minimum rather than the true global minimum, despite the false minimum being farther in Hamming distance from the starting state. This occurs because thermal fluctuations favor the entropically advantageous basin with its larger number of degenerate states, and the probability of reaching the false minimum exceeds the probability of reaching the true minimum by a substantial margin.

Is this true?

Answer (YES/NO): NO